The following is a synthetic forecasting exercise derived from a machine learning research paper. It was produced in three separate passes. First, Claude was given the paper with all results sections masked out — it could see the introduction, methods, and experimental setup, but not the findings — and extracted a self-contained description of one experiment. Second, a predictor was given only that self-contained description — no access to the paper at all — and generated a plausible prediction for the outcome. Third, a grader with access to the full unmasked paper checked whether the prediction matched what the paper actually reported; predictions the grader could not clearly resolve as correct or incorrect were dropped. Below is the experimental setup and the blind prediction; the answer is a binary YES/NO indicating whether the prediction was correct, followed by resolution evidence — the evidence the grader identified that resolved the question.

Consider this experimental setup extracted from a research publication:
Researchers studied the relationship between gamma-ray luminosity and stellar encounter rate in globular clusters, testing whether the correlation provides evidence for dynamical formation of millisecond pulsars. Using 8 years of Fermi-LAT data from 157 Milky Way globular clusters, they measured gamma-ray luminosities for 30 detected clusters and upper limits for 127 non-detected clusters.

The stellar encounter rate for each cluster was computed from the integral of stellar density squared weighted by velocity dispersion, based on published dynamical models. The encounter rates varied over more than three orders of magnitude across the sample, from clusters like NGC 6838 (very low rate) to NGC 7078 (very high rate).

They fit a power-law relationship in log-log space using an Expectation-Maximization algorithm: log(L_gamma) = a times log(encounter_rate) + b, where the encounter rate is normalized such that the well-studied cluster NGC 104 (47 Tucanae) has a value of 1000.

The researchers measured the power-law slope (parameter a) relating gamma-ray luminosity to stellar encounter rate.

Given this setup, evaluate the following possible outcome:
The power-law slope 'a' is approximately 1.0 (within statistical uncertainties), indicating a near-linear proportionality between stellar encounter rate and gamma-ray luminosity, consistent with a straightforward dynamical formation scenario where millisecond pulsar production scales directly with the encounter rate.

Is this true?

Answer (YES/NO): NO